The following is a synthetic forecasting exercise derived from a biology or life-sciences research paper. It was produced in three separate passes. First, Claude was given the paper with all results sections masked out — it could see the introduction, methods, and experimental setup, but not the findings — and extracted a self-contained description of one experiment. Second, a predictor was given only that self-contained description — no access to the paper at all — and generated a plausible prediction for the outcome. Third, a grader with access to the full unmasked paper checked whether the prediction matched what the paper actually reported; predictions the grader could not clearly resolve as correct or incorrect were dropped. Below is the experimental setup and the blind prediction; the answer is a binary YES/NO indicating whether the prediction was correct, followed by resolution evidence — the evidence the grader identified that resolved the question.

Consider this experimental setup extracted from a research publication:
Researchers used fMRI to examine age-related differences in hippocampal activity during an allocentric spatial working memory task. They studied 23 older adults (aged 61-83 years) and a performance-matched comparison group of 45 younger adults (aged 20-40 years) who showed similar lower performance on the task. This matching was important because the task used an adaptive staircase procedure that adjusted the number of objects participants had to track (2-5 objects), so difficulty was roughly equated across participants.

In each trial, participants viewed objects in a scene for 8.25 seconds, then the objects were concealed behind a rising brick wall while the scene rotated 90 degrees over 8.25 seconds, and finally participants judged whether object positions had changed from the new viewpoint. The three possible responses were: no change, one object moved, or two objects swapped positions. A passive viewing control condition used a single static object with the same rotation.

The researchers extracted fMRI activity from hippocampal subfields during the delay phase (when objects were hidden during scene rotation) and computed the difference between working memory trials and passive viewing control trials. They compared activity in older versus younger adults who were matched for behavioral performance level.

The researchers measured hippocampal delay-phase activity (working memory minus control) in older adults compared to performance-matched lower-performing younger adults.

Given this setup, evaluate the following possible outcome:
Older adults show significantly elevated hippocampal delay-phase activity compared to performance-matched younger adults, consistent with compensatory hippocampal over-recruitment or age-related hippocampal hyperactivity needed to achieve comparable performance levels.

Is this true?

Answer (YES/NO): NO